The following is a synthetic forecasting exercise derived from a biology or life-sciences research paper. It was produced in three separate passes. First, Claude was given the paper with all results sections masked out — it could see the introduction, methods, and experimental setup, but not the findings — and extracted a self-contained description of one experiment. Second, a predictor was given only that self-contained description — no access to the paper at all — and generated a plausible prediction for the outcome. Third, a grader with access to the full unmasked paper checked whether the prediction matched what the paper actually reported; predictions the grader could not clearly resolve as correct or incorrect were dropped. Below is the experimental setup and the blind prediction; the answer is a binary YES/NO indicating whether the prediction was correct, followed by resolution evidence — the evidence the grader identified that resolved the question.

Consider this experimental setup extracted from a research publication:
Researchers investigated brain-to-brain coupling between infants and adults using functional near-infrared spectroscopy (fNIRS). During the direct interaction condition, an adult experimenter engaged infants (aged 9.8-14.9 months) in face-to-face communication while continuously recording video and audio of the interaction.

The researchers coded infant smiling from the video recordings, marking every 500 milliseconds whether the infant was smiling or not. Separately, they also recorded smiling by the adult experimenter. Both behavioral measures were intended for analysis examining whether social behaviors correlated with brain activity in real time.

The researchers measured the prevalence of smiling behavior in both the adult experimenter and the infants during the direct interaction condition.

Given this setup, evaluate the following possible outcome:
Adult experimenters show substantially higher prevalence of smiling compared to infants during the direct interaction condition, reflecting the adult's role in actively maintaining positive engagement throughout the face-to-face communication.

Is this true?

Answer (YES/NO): YES